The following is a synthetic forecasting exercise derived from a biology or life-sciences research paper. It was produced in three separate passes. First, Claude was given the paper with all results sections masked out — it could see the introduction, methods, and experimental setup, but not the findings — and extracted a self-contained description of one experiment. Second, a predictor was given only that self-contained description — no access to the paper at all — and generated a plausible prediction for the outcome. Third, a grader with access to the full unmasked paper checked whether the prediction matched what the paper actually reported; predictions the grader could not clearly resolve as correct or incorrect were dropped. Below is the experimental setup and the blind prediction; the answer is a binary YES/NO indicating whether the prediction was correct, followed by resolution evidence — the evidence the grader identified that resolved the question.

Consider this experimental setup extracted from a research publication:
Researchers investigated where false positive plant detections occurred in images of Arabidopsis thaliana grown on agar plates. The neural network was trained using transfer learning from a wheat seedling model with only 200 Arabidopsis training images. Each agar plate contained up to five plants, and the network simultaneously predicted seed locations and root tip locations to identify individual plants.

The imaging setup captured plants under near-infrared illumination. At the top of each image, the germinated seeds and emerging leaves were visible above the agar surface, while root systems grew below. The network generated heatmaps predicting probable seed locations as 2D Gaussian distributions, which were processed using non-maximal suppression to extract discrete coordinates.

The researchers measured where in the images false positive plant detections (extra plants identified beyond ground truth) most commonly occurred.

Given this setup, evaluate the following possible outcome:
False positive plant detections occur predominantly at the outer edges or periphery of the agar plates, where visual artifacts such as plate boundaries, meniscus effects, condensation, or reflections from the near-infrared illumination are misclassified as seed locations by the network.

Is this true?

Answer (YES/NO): NO